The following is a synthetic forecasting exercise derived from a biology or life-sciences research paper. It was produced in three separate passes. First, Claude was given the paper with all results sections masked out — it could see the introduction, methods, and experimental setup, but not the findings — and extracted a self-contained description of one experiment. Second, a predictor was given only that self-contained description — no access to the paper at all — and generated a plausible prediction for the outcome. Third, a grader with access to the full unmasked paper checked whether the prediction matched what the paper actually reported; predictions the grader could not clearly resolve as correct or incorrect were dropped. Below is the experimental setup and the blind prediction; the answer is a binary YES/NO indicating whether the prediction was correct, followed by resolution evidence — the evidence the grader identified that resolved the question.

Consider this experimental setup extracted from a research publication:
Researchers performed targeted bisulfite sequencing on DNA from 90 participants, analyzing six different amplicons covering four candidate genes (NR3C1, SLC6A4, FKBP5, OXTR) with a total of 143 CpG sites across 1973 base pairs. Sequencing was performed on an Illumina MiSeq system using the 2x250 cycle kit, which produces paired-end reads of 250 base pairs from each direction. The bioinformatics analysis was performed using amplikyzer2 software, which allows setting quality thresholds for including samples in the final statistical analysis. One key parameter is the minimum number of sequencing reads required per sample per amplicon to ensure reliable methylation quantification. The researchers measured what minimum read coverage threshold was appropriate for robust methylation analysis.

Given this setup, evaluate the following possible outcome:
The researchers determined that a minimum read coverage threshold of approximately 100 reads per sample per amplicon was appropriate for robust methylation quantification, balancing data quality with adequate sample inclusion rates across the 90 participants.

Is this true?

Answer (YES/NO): NO